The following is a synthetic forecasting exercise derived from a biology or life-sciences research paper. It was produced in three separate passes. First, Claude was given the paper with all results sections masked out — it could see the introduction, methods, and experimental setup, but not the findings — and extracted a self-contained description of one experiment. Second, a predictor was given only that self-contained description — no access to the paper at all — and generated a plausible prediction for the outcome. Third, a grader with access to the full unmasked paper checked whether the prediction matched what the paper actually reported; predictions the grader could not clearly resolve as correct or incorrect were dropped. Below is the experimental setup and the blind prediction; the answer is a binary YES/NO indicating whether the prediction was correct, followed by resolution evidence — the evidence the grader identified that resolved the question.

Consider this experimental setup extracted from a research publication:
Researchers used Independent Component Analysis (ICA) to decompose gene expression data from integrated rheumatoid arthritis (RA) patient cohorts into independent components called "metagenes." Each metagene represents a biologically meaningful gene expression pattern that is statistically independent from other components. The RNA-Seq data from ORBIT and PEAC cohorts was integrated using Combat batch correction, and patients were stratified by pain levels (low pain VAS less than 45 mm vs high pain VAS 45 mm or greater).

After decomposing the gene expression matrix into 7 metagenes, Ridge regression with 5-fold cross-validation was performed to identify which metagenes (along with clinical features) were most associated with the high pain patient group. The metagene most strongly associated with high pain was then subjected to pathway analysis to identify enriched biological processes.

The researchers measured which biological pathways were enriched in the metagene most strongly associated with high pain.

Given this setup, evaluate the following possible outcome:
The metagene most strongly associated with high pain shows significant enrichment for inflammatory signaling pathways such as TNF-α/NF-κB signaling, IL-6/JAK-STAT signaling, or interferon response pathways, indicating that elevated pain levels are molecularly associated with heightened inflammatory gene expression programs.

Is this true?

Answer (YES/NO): NO